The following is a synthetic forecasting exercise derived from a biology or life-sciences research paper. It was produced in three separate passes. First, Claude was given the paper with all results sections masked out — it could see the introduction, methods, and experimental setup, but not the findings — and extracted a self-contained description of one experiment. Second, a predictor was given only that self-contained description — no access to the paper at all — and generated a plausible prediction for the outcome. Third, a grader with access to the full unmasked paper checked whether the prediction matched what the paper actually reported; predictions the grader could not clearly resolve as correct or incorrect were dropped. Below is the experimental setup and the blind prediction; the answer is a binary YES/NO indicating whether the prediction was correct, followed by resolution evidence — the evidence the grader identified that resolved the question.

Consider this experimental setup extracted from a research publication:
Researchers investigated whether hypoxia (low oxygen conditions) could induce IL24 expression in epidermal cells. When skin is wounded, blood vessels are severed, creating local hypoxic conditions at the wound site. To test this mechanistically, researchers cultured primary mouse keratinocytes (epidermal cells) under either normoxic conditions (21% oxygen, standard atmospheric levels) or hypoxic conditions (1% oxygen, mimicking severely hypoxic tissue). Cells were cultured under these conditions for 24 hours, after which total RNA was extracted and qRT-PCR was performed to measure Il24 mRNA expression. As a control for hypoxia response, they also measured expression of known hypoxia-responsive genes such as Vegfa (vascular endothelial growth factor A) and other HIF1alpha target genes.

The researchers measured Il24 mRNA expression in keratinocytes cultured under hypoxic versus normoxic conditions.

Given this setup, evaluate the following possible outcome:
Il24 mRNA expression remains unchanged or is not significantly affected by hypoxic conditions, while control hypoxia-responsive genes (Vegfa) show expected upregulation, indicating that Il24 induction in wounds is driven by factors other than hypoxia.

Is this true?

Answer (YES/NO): NO